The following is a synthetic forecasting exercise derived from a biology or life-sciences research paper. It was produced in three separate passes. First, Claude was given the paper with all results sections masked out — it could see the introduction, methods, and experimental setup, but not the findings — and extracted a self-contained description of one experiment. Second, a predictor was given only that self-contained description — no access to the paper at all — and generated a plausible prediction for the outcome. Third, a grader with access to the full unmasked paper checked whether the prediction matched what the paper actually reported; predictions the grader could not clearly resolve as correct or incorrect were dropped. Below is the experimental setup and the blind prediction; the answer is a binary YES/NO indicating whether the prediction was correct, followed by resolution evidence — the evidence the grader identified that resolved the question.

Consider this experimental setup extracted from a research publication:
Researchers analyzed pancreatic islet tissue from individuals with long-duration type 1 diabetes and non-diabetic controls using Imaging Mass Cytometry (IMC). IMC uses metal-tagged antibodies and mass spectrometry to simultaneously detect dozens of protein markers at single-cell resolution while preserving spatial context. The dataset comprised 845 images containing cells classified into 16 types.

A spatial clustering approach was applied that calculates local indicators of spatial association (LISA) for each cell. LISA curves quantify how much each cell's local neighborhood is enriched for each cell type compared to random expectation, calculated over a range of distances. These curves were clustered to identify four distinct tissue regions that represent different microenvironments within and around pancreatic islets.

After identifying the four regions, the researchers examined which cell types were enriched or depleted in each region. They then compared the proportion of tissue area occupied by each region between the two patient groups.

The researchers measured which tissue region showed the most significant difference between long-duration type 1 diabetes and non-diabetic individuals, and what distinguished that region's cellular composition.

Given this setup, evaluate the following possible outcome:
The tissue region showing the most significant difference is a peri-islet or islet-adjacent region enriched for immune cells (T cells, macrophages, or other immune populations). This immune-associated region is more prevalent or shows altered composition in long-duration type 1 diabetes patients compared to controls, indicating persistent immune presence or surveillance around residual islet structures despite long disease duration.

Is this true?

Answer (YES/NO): NO